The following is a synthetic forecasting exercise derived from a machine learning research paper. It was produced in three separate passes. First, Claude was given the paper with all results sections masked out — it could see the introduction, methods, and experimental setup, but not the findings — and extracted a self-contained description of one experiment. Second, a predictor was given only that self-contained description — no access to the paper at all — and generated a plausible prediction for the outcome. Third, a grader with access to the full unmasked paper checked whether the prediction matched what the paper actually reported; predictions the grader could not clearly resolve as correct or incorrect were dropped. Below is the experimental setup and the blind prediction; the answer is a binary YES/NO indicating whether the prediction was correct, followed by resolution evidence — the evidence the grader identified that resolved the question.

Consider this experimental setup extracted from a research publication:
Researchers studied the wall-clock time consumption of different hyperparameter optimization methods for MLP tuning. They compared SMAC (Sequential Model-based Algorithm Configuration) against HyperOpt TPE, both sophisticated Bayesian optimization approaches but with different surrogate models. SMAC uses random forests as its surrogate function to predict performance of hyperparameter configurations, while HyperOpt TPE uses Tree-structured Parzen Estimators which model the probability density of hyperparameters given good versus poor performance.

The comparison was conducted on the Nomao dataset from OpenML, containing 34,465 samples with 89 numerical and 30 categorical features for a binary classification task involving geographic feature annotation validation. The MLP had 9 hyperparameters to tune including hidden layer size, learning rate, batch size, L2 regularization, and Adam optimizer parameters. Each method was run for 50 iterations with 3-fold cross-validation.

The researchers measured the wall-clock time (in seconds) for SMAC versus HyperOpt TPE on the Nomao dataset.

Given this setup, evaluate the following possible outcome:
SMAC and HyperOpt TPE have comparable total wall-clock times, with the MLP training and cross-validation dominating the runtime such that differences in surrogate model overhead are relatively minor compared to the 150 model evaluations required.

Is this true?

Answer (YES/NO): NO